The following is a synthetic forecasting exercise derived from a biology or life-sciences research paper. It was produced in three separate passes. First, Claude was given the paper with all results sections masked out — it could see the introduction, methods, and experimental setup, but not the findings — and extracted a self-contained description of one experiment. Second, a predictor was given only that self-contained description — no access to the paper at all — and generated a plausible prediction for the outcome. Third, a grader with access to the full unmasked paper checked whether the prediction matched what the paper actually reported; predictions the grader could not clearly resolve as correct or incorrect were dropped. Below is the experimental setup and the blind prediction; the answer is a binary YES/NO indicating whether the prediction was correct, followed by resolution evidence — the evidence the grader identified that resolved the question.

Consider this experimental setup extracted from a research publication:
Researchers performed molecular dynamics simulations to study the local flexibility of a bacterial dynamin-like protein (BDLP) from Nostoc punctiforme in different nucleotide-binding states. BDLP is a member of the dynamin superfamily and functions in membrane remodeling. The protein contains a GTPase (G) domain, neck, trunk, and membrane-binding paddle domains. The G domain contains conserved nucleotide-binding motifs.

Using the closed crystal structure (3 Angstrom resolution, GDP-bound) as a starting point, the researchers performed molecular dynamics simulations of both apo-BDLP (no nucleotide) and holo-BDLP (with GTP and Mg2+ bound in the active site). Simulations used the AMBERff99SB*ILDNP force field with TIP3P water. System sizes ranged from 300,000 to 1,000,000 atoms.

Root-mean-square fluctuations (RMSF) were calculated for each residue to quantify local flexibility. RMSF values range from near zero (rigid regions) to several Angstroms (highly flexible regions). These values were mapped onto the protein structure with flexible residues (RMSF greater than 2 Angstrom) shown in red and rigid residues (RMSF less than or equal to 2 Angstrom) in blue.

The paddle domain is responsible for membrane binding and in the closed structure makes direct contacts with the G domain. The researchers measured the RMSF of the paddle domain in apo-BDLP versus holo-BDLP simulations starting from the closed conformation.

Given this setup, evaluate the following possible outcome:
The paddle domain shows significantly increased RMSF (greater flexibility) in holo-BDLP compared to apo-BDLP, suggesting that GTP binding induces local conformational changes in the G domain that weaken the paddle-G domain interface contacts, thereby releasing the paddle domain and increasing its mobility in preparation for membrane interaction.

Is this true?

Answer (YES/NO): YES